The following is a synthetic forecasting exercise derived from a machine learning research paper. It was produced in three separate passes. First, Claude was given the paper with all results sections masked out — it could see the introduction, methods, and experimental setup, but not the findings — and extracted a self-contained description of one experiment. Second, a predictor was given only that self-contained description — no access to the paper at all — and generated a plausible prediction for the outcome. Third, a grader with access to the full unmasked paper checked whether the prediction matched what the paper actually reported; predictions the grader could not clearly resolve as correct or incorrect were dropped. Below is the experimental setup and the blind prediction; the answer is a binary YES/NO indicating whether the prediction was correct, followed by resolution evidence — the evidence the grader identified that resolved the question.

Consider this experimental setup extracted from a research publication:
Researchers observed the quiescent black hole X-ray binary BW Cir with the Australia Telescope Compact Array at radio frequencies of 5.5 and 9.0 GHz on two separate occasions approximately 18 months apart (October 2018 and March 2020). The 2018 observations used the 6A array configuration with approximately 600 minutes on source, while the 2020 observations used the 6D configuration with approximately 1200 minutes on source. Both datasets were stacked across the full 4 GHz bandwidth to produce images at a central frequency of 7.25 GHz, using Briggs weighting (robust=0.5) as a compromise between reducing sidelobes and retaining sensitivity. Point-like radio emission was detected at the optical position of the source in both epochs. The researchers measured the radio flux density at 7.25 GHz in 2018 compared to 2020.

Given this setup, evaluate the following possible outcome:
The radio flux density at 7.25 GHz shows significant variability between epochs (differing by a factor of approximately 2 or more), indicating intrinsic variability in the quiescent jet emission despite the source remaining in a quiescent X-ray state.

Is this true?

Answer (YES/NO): NO